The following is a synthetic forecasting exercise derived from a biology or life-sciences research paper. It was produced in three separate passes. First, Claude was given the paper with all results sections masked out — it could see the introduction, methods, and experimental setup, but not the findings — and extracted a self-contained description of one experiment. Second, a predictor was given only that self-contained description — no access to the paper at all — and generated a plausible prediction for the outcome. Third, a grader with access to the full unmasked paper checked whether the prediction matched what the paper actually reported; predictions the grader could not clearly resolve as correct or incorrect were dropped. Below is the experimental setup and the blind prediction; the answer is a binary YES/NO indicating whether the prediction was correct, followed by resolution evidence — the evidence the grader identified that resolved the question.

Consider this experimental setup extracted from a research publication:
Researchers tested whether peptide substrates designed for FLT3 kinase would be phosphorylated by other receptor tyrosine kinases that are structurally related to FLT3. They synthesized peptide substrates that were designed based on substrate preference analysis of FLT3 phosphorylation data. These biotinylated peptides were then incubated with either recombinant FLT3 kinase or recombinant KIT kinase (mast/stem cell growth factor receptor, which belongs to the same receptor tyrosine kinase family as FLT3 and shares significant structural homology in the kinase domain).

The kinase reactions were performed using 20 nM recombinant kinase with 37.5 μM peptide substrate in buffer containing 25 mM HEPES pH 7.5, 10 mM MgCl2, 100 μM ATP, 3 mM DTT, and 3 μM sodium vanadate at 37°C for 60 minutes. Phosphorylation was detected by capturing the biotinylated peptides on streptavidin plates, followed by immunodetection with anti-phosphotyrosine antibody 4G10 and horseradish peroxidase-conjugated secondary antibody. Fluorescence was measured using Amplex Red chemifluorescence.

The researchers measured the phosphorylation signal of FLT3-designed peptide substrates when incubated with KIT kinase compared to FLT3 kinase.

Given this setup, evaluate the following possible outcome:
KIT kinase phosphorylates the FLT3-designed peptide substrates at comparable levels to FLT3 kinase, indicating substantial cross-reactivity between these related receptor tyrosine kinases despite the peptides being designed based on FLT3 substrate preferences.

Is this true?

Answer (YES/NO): NO